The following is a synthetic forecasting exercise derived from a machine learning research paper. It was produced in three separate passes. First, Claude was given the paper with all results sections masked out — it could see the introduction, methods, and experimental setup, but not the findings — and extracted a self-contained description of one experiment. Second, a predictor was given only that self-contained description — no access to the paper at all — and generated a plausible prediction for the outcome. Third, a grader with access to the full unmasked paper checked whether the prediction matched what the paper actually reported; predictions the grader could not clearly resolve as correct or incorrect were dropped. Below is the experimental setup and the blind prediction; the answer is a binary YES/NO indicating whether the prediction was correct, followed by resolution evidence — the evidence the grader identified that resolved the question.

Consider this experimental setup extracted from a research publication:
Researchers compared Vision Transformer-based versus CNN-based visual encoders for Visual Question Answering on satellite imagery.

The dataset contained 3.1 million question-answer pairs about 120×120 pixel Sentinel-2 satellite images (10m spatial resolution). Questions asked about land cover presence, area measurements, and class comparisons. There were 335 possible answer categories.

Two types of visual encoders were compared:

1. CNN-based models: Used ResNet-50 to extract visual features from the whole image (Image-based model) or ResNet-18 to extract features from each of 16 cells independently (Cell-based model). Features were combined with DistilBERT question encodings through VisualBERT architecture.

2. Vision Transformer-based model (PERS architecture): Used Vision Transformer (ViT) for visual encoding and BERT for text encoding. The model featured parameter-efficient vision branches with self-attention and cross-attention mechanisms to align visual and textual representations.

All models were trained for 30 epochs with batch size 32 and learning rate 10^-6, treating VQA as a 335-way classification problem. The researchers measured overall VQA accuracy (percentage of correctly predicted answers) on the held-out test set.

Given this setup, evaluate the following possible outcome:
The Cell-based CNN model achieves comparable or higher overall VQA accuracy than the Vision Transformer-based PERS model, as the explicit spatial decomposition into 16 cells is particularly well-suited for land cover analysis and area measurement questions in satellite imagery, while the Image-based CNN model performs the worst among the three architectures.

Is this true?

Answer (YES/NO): NO